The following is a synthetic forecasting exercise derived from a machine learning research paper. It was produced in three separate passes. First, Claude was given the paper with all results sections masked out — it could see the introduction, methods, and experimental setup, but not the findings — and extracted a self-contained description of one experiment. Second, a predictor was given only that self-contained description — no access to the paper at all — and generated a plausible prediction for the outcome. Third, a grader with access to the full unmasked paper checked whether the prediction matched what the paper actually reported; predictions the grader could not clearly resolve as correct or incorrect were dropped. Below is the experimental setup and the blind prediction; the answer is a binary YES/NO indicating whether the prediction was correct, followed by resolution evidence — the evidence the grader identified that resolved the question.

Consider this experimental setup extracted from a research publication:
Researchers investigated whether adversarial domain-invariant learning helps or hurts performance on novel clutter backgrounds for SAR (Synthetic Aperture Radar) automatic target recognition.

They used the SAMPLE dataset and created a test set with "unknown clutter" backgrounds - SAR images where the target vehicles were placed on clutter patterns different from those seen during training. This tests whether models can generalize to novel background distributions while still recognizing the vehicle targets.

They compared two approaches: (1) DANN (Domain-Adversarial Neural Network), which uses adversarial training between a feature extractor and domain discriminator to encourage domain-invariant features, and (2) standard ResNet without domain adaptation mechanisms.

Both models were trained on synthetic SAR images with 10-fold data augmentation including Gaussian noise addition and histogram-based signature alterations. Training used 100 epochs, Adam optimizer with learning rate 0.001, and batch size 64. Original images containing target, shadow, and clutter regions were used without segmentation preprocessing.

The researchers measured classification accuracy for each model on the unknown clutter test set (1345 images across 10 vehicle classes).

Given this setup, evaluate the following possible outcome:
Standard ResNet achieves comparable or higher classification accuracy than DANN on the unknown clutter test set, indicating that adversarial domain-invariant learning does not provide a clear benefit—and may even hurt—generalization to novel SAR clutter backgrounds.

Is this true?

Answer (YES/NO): NO